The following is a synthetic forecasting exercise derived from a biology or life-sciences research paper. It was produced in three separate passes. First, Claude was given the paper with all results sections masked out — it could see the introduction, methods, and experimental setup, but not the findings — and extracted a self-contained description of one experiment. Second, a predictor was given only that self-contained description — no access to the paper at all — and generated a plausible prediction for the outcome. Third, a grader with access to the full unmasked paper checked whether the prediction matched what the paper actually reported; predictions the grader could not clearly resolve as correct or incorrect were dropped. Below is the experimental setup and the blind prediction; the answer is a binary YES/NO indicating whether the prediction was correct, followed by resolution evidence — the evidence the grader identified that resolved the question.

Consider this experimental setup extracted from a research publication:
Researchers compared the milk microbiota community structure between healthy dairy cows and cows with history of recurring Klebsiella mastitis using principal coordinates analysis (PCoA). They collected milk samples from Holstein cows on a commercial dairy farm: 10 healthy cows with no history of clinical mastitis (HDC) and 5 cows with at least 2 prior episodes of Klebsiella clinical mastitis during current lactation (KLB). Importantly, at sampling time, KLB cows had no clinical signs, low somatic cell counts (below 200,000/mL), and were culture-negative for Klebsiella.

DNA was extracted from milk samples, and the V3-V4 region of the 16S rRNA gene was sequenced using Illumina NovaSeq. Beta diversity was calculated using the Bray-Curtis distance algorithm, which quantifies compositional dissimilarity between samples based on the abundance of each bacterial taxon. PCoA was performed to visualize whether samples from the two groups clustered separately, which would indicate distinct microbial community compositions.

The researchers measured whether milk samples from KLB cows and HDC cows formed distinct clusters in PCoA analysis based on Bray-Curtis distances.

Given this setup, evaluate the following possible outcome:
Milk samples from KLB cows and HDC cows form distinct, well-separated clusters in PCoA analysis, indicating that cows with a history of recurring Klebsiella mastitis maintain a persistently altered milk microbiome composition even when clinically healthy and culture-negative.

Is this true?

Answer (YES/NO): NO